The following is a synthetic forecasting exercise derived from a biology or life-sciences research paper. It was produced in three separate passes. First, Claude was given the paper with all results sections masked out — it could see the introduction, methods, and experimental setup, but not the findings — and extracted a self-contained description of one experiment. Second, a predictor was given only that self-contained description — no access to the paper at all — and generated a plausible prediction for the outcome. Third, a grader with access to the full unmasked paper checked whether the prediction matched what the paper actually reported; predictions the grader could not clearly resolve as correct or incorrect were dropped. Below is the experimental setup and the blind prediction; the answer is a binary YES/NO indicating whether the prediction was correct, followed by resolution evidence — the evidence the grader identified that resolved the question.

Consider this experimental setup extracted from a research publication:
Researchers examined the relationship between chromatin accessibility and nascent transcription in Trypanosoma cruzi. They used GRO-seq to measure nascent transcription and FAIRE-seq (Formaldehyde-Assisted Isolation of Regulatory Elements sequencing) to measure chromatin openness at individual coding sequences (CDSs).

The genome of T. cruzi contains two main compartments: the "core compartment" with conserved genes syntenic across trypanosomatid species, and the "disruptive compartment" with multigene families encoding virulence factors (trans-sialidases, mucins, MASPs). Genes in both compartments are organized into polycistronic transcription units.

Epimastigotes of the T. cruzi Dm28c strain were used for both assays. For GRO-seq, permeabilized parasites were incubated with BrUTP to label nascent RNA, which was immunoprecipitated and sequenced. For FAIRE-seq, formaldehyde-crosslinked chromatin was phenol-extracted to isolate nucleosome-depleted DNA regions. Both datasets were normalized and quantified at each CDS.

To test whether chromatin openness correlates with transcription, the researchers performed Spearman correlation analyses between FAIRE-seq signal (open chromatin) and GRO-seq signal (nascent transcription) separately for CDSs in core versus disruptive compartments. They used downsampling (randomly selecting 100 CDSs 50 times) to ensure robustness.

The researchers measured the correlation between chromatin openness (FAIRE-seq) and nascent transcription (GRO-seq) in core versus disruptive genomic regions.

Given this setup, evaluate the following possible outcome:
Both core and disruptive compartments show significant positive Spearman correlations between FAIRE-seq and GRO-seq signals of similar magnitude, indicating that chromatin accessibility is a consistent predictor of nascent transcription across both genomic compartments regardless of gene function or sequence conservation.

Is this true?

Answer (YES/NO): NO